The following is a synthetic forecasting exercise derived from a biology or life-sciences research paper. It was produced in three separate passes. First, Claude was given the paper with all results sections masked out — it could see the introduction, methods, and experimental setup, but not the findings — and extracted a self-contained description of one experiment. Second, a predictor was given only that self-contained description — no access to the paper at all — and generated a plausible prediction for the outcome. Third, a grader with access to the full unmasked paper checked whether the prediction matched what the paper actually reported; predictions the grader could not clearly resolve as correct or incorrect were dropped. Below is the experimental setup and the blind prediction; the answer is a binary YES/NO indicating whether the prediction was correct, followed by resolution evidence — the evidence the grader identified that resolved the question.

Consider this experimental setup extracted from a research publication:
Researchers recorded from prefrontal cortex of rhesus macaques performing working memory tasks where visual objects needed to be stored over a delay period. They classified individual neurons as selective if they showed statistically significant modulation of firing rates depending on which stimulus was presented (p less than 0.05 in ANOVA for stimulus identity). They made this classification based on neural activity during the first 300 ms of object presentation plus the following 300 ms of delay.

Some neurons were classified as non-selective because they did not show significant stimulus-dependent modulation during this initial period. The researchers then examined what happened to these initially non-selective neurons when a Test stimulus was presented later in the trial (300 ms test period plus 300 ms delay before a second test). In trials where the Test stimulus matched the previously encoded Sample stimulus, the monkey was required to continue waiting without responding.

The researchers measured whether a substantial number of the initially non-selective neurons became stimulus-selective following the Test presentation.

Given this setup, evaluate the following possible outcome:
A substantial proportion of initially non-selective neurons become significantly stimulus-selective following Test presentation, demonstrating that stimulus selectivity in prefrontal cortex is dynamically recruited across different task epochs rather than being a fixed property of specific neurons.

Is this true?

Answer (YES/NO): YES